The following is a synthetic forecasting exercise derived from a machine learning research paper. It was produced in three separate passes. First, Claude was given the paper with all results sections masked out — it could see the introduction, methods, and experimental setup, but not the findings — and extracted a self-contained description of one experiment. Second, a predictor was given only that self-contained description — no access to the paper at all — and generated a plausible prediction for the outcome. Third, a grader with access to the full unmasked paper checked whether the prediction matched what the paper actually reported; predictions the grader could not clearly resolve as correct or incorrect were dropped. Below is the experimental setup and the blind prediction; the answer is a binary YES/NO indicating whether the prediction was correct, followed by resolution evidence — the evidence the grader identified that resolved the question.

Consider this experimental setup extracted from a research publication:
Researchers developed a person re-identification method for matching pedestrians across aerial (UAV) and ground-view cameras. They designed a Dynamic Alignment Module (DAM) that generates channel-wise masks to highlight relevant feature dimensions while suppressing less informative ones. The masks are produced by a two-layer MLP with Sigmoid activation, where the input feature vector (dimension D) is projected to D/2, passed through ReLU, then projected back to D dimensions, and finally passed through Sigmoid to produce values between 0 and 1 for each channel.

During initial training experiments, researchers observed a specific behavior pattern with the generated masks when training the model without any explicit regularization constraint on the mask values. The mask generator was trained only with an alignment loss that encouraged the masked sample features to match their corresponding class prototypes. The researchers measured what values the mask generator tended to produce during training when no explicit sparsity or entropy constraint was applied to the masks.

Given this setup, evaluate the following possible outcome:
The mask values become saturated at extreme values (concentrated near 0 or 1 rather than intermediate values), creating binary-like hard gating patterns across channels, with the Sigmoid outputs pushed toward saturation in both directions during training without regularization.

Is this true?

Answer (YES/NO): NO